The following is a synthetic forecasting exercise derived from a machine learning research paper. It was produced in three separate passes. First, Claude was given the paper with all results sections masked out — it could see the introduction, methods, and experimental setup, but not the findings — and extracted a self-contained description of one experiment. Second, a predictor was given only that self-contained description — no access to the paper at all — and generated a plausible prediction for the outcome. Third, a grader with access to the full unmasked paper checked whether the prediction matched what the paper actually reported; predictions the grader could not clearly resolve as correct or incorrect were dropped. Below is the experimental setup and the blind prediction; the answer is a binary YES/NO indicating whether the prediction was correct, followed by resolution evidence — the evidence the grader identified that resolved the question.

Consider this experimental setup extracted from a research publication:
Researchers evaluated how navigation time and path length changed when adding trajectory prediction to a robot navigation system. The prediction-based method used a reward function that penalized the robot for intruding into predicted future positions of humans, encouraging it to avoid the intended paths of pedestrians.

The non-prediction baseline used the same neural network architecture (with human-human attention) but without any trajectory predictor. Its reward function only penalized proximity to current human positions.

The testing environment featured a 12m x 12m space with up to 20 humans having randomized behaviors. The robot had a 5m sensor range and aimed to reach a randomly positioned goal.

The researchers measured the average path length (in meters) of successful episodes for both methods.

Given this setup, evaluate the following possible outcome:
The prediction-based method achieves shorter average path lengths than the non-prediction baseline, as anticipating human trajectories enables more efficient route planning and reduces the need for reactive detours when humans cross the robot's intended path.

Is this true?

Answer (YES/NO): NO